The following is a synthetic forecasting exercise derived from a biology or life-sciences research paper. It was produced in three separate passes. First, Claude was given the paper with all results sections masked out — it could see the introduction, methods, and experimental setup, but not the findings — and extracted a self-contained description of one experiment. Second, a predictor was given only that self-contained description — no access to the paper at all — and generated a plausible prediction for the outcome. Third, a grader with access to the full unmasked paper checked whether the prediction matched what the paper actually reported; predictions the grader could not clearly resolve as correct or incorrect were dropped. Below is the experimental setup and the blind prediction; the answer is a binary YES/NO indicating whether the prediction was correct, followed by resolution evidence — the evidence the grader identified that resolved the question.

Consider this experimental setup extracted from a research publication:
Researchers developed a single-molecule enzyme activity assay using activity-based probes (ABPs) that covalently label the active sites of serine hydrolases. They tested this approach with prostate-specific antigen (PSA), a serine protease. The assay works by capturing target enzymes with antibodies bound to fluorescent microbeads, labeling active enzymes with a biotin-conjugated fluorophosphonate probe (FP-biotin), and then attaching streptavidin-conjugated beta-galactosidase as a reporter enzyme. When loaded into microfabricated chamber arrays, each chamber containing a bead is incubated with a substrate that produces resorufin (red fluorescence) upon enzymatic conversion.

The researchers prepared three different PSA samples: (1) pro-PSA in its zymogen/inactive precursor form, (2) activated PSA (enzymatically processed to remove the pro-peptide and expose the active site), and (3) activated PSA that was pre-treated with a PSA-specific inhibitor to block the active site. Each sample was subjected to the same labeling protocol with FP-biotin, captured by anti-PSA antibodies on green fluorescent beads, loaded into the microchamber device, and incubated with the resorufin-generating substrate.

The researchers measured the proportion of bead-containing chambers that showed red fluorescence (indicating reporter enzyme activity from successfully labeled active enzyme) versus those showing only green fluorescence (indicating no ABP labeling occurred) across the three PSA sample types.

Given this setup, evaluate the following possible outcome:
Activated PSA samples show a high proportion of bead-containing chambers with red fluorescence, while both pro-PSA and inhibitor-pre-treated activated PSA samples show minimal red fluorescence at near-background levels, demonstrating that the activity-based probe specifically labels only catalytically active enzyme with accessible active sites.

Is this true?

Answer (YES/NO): YES